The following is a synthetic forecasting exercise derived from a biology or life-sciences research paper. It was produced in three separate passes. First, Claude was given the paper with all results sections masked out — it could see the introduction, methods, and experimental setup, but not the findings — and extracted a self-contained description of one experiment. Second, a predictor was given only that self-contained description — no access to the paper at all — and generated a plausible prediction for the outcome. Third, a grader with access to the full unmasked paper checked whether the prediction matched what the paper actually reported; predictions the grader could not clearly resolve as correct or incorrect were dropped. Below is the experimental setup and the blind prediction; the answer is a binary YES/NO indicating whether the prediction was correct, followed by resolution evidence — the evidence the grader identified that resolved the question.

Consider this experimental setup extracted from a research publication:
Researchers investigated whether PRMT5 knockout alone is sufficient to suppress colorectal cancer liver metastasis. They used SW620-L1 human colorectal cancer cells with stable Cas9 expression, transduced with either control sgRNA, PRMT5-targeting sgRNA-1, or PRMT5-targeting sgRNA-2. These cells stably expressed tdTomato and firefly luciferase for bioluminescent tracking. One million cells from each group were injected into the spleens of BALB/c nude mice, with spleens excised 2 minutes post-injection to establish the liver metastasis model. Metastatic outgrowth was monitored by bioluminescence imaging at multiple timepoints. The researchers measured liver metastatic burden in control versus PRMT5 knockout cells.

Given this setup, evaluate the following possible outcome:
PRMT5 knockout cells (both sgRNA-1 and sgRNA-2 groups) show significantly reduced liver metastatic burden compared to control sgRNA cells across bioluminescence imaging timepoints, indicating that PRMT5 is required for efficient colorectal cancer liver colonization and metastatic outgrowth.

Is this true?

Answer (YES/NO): YES